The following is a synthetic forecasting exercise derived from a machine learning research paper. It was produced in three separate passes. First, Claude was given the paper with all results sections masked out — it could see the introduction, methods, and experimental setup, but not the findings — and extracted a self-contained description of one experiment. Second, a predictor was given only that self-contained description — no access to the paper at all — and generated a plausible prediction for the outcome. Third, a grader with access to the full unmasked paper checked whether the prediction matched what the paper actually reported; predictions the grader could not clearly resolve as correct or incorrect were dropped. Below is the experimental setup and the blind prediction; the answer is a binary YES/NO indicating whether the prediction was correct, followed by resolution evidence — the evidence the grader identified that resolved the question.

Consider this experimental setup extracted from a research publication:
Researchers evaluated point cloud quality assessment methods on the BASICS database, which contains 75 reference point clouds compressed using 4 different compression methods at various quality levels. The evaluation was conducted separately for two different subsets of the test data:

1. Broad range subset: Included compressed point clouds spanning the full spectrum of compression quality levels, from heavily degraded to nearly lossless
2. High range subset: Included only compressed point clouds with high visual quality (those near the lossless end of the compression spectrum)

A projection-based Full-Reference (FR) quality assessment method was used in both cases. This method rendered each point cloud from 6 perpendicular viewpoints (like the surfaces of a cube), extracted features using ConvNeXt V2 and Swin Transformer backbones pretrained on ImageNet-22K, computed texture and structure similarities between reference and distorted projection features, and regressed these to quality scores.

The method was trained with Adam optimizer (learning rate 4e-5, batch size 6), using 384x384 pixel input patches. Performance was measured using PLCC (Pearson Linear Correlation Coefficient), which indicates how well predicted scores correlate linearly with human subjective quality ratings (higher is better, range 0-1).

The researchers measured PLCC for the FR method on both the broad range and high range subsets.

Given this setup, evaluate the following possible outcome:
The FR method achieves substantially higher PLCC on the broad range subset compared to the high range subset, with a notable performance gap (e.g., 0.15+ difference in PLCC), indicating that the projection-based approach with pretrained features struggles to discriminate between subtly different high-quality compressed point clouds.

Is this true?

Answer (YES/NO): YES